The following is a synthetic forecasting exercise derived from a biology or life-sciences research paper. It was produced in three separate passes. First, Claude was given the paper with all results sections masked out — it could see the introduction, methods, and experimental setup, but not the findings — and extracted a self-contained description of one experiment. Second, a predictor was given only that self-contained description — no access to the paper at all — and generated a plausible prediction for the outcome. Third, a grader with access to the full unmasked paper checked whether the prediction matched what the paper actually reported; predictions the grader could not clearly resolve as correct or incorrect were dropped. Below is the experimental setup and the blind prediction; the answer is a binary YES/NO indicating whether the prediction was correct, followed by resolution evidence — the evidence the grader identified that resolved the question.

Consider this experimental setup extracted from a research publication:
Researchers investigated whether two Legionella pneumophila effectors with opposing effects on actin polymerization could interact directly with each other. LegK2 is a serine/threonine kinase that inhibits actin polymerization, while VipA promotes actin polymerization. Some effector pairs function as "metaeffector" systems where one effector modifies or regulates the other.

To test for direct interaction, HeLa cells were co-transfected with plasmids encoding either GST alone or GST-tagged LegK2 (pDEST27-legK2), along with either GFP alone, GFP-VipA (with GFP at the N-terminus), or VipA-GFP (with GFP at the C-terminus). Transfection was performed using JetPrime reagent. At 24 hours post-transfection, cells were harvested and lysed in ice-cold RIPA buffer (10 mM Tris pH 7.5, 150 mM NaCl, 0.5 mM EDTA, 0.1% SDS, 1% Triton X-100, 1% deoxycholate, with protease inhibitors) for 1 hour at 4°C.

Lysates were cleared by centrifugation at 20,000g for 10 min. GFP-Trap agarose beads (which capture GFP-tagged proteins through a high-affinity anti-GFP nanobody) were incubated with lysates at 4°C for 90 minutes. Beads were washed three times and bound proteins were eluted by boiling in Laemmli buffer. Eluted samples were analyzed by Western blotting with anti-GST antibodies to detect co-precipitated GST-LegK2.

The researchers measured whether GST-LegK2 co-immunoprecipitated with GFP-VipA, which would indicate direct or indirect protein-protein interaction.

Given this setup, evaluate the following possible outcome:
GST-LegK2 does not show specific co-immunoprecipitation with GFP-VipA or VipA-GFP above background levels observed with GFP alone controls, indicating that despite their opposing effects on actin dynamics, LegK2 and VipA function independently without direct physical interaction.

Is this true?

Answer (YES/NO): YES